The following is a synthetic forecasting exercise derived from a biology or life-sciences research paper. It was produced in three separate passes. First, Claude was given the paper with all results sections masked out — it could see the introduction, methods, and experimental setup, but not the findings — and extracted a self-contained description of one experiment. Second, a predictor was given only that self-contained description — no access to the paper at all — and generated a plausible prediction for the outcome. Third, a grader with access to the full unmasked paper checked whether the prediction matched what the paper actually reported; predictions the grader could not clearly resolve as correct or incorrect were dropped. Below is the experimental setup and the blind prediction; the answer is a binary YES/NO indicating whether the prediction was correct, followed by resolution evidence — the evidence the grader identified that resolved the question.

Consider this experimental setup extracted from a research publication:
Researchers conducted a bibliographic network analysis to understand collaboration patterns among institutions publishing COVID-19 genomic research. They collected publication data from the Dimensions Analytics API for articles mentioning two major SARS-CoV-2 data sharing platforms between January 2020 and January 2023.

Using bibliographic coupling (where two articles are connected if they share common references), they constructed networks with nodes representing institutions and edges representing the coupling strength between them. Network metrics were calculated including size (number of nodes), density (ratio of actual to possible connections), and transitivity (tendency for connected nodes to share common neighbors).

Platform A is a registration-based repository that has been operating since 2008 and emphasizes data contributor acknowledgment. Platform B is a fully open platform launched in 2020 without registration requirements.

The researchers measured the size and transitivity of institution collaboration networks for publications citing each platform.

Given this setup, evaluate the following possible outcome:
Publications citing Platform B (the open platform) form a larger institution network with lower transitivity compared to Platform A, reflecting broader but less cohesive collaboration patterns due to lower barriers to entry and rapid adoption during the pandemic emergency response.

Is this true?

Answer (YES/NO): NO